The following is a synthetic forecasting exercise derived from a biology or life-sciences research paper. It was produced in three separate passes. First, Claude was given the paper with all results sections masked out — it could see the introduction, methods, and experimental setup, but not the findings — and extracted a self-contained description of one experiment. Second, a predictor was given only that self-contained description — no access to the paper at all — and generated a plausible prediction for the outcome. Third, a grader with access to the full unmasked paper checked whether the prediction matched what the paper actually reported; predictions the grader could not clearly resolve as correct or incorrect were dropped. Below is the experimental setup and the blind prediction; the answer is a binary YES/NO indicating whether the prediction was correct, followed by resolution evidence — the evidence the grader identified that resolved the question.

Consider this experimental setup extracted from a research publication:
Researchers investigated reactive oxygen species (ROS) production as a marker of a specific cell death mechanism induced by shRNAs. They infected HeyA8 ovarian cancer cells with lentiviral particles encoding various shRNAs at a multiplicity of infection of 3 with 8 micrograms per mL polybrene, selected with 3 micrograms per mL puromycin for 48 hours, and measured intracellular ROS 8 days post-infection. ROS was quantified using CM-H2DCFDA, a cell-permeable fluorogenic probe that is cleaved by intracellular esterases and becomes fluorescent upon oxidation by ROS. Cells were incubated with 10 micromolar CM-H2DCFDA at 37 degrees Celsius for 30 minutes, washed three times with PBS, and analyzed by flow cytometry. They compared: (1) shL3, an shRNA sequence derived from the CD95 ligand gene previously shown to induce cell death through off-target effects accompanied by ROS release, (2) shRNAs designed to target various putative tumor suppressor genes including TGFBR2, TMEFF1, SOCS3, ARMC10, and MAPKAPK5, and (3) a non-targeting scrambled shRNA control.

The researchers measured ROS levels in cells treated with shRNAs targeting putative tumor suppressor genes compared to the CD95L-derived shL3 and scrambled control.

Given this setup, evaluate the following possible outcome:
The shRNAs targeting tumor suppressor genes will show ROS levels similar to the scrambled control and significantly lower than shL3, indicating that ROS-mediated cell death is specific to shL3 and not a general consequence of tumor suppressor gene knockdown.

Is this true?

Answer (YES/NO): NO